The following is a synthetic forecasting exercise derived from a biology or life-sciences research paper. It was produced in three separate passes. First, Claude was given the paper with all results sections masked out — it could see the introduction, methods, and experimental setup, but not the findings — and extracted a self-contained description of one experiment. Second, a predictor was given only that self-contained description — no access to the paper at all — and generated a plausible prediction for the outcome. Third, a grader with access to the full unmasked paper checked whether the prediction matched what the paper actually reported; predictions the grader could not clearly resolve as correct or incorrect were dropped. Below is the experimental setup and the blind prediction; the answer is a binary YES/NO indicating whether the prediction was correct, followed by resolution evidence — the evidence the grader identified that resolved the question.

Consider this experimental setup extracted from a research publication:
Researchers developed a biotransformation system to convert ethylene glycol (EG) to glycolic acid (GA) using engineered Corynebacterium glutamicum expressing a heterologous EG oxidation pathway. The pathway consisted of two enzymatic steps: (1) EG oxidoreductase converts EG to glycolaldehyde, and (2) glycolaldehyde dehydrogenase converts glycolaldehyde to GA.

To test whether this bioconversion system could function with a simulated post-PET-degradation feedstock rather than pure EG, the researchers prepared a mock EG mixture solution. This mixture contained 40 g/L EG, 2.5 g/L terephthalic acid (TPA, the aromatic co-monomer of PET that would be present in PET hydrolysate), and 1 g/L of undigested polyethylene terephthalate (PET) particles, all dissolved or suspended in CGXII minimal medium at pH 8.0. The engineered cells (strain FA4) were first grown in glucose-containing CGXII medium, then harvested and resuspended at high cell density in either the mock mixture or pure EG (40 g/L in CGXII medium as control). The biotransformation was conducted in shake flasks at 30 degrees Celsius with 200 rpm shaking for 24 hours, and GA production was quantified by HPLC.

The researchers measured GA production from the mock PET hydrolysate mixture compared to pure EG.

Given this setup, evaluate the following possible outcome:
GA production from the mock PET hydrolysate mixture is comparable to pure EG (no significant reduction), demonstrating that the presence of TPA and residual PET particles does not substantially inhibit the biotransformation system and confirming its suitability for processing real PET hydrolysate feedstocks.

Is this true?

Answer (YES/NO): NO